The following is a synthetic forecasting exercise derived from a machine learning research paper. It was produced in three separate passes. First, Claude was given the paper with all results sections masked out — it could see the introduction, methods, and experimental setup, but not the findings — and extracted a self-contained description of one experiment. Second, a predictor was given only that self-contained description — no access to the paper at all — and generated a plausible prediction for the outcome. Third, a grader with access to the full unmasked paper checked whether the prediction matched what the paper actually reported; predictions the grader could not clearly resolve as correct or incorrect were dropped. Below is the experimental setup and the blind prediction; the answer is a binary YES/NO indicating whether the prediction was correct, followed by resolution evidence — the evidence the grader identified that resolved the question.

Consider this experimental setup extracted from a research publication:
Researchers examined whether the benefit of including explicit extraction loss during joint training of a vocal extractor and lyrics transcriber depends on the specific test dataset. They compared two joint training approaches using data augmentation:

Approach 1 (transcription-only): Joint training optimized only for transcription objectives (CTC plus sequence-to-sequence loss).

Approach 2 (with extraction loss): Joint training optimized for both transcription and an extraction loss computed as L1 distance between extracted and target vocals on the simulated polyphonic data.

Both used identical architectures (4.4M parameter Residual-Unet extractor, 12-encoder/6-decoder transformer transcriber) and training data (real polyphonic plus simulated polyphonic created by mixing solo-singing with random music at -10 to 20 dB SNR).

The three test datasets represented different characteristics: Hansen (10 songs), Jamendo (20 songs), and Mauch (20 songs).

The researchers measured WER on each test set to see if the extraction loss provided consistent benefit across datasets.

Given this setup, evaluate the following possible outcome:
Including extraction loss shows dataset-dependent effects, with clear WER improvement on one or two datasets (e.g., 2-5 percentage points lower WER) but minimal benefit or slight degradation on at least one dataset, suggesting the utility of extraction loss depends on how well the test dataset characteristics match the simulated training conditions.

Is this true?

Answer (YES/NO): NO